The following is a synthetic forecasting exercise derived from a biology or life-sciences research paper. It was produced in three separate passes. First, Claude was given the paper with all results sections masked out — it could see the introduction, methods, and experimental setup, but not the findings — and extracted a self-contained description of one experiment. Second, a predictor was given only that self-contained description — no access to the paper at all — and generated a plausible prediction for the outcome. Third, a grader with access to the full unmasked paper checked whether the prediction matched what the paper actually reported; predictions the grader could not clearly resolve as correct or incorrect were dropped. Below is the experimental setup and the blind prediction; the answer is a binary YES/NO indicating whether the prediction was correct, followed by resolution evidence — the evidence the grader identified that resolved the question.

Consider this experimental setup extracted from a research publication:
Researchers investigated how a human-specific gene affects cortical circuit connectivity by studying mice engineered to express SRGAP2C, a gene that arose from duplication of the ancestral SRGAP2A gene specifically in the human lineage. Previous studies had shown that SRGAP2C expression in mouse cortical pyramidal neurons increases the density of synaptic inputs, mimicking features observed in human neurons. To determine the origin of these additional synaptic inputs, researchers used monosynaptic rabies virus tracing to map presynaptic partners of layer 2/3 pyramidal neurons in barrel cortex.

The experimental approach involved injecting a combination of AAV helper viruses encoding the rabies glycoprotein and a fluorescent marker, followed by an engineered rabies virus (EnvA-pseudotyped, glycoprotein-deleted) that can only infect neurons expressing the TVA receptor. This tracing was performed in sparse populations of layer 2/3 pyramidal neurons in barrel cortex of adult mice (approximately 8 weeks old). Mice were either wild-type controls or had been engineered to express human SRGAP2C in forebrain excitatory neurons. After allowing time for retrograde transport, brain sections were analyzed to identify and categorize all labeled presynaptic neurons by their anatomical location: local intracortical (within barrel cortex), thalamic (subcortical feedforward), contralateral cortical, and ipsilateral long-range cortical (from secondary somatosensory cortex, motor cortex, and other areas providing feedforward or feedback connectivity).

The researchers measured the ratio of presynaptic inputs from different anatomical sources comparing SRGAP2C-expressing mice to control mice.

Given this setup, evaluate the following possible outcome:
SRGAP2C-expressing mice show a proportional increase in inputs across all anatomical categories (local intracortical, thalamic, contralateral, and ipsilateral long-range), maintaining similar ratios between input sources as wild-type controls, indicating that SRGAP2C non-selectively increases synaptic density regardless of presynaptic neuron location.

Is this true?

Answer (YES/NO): NO